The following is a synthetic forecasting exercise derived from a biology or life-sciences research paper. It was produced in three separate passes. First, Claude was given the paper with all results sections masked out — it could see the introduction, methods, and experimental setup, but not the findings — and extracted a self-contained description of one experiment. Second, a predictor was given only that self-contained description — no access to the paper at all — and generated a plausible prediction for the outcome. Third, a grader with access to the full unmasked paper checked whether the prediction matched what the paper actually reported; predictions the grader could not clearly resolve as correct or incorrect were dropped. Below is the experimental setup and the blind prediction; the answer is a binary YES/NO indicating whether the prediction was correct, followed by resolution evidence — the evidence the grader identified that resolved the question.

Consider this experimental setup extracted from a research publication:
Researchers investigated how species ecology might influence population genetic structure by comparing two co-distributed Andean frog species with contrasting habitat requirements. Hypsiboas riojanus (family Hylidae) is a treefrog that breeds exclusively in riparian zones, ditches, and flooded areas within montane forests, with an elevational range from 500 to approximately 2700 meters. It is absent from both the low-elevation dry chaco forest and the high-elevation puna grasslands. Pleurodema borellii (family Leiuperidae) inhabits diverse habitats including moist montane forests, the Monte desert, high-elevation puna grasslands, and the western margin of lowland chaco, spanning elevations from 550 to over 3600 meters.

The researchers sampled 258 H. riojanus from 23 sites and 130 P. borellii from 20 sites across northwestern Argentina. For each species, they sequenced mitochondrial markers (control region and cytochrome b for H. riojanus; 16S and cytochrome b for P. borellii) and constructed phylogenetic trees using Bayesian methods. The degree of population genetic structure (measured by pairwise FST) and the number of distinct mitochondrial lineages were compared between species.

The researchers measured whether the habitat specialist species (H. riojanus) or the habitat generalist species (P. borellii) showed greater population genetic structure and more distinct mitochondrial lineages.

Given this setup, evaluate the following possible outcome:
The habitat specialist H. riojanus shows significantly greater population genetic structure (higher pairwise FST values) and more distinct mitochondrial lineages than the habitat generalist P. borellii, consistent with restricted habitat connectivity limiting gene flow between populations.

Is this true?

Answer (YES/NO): NO